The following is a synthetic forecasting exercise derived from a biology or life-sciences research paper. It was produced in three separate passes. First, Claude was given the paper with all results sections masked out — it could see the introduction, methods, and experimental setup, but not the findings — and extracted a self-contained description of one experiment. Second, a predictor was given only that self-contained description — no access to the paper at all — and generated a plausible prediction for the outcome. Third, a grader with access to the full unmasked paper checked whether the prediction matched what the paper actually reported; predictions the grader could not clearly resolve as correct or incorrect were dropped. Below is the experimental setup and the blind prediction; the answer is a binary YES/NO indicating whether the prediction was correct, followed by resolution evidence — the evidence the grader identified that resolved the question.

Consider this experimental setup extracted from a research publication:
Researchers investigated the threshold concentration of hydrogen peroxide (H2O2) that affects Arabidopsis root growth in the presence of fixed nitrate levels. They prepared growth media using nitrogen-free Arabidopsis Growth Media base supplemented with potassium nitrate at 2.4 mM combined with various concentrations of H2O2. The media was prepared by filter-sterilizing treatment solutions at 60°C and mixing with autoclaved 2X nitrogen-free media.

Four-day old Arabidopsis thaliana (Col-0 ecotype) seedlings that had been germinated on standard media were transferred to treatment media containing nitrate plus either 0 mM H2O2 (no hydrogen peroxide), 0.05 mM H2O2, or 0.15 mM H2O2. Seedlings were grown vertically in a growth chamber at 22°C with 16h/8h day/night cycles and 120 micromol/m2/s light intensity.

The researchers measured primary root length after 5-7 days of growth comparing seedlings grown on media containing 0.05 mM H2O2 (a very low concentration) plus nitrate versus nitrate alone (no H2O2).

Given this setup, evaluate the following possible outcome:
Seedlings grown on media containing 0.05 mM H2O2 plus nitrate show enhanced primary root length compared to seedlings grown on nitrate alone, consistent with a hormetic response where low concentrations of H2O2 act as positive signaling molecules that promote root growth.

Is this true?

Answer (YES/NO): NO